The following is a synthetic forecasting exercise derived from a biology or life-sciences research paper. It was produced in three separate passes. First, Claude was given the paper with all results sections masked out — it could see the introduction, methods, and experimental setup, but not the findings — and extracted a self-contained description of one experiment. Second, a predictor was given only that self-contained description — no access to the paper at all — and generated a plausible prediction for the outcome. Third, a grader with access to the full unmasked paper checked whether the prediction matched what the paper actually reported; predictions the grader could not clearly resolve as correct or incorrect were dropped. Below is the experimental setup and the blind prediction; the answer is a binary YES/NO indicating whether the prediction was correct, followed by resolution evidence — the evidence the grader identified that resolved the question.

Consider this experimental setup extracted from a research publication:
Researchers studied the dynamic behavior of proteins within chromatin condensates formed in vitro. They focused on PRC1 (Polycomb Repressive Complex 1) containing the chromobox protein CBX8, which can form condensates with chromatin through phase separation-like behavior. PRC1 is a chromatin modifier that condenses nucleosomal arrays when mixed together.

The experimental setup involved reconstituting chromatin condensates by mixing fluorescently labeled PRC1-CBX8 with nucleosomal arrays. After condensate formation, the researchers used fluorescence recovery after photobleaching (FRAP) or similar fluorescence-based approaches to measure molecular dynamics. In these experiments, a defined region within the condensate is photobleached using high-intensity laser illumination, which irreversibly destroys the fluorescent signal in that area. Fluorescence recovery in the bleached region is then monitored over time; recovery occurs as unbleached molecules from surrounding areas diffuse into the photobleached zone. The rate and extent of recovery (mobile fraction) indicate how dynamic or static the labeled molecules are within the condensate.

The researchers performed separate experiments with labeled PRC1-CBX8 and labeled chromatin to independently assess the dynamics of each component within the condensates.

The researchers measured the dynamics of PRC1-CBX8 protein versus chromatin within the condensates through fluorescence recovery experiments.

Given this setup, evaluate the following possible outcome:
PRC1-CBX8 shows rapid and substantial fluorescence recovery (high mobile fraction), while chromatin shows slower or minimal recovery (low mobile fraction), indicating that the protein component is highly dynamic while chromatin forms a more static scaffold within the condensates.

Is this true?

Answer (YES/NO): YES